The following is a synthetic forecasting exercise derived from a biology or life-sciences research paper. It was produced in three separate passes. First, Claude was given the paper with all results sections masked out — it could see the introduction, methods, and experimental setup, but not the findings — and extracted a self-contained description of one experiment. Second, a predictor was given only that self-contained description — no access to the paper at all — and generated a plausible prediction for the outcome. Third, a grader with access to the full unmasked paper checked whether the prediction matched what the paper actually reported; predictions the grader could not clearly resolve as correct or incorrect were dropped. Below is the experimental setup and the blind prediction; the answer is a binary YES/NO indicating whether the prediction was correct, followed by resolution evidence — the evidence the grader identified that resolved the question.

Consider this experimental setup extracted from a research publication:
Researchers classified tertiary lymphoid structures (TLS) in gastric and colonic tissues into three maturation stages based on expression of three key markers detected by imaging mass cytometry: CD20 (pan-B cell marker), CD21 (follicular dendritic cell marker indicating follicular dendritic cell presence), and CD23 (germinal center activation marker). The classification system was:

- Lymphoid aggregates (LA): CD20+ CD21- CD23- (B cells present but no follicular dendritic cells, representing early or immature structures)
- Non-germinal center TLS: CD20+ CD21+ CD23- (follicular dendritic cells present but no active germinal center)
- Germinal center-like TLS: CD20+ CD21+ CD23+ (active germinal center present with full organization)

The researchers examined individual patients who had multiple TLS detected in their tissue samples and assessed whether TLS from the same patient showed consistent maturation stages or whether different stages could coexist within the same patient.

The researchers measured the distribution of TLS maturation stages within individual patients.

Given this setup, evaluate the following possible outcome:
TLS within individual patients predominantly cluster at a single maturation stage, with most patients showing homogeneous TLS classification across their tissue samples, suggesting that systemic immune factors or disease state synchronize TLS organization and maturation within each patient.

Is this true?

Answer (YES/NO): NO